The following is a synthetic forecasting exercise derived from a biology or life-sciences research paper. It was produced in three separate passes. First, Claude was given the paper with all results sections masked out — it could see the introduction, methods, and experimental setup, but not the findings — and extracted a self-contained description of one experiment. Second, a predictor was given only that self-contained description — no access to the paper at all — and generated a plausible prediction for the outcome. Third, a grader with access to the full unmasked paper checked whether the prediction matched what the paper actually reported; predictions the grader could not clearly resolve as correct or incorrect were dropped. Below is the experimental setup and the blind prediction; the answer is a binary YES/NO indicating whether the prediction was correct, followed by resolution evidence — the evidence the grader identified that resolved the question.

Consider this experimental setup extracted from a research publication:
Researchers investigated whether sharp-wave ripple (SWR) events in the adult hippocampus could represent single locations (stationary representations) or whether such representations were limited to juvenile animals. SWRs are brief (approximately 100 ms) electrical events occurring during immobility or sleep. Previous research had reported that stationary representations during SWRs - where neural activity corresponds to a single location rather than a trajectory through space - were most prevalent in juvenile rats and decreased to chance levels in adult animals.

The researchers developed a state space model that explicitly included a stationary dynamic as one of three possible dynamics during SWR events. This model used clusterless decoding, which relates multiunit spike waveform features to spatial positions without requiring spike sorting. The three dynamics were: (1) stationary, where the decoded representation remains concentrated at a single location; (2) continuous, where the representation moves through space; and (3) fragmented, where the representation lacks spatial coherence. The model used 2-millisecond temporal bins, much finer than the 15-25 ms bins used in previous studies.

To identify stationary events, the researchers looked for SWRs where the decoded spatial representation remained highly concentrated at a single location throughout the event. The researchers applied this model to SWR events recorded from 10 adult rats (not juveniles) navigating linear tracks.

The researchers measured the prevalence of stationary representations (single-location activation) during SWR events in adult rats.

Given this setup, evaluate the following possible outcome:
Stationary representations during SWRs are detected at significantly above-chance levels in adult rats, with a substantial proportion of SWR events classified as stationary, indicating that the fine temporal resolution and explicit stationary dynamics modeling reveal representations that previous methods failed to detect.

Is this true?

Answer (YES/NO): YES